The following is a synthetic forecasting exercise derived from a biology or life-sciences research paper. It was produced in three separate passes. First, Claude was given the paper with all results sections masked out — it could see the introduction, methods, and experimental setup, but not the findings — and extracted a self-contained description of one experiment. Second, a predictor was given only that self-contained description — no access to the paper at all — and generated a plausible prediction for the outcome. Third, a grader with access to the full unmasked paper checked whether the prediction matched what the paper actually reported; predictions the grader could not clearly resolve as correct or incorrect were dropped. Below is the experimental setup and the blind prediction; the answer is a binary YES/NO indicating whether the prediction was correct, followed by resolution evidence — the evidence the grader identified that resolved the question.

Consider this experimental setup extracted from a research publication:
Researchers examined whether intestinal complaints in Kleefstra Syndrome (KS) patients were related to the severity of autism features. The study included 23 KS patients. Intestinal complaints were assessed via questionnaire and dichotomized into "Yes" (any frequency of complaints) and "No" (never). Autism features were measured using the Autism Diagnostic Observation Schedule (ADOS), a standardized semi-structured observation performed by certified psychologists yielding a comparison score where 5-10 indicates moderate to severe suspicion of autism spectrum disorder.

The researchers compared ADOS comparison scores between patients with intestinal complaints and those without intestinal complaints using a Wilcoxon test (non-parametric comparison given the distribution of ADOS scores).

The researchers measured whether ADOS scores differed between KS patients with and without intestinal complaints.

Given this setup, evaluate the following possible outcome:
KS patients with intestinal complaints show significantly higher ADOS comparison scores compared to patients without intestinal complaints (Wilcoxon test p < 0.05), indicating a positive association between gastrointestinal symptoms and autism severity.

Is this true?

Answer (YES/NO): NO